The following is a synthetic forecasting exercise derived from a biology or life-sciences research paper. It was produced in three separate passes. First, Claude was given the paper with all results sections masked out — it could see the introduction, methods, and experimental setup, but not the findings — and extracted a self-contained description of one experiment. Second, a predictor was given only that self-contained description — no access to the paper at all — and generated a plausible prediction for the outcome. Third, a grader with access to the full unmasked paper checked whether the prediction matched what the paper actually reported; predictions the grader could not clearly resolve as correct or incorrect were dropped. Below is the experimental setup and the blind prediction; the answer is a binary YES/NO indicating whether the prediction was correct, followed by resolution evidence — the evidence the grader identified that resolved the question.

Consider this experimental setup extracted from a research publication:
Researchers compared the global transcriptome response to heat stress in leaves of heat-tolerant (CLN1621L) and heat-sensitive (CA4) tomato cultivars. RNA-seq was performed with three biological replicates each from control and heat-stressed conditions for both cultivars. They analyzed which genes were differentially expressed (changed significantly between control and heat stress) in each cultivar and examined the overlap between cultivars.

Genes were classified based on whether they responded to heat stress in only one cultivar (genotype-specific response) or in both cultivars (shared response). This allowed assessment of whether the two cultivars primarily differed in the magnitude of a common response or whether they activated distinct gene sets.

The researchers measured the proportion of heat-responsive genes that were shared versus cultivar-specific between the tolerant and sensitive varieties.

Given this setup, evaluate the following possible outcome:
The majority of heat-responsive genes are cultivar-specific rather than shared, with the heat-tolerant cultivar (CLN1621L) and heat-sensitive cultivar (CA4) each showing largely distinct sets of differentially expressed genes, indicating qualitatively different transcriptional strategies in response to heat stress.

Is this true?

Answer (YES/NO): NO